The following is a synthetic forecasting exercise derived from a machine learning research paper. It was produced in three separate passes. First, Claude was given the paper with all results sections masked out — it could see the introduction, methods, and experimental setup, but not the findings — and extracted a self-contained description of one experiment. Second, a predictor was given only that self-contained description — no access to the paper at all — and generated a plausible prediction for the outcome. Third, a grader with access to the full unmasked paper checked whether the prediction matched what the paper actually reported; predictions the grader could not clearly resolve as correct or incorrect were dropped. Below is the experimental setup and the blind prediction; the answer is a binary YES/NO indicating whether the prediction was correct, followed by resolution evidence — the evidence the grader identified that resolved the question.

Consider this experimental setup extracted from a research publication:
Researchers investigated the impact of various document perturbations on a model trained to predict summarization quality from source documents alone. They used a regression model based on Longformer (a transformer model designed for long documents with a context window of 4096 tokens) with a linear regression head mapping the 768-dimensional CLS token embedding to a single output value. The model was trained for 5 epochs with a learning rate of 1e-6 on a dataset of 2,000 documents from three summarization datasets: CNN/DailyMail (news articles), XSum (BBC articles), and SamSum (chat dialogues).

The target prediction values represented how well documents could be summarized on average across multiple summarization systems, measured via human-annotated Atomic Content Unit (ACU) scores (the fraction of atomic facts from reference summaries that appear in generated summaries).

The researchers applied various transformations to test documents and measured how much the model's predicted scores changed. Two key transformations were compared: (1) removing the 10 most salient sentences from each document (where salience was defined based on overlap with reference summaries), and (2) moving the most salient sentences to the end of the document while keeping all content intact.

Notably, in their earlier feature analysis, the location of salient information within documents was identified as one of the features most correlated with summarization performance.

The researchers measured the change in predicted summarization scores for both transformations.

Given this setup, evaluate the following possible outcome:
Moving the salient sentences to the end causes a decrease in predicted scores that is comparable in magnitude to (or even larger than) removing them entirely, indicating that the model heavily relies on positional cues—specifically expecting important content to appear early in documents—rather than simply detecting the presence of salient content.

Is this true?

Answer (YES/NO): NO